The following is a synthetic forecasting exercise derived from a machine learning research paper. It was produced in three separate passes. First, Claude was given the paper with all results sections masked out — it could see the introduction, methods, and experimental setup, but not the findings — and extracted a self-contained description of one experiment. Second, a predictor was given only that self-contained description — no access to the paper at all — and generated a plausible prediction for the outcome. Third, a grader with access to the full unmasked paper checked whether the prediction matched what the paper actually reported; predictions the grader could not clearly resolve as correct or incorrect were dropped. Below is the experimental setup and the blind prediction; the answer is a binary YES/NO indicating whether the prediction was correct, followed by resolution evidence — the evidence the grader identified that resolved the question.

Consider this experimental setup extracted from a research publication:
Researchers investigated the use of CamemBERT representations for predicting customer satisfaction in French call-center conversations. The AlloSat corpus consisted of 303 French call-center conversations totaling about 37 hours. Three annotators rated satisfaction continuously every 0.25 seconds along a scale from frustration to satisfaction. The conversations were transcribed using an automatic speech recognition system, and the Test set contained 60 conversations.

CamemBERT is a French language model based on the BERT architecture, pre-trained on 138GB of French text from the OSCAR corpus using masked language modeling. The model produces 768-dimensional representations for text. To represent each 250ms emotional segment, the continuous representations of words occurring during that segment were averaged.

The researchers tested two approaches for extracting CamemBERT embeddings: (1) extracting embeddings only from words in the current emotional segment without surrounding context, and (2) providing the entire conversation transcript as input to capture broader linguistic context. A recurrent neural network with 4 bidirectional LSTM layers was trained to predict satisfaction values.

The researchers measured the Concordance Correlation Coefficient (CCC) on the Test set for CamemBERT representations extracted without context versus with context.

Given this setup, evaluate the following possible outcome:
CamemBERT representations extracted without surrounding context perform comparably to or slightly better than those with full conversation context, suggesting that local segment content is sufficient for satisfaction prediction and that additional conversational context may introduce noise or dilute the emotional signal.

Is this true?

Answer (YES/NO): NO